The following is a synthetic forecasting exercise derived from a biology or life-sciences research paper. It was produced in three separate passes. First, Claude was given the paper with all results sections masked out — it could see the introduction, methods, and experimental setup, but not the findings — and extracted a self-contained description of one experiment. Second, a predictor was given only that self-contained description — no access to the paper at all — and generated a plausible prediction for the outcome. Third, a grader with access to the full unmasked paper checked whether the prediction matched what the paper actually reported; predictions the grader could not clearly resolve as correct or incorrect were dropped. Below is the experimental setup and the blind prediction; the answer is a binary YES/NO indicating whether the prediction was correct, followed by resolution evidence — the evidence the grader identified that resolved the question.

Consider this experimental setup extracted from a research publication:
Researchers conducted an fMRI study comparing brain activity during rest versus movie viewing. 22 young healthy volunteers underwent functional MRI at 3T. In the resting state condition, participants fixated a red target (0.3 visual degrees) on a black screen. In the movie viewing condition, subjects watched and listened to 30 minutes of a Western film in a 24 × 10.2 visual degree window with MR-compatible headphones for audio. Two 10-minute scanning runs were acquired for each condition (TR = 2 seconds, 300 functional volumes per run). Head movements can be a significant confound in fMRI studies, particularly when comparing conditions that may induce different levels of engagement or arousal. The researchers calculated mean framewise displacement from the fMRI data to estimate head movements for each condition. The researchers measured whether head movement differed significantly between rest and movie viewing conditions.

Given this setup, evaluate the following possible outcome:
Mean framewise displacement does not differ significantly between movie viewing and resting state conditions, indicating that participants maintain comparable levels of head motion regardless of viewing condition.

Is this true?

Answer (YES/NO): YES